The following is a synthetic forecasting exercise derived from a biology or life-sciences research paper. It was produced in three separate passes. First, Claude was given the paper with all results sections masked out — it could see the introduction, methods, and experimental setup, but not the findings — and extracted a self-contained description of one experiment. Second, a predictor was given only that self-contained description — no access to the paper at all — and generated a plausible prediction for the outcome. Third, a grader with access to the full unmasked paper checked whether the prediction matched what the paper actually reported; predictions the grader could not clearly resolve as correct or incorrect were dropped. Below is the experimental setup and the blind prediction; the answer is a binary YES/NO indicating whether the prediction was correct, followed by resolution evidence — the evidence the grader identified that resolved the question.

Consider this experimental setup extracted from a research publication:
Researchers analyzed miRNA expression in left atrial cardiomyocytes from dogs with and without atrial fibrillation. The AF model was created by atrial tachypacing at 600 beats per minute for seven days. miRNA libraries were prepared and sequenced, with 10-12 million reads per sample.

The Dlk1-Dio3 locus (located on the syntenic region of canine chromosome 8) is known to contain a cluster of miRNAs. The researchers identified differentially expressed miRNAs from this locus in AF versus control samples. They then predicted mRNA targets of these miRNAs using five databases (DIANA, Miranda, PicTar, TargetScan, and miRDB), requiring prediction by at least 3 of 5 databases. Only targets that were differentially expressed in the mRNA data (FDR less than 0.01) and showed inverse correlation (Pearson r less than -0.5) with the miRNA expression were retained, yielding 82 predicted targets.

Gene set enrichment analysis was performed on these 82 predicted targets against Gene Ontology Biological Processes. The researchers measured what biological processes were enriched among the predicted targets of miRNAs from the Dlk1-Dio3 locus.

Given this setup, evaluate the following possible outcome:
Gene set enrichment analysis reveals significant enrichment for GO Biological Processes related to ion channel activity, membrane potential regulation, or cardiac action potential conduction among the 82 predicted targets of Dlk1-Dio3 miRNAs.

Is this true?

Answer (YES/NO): NO